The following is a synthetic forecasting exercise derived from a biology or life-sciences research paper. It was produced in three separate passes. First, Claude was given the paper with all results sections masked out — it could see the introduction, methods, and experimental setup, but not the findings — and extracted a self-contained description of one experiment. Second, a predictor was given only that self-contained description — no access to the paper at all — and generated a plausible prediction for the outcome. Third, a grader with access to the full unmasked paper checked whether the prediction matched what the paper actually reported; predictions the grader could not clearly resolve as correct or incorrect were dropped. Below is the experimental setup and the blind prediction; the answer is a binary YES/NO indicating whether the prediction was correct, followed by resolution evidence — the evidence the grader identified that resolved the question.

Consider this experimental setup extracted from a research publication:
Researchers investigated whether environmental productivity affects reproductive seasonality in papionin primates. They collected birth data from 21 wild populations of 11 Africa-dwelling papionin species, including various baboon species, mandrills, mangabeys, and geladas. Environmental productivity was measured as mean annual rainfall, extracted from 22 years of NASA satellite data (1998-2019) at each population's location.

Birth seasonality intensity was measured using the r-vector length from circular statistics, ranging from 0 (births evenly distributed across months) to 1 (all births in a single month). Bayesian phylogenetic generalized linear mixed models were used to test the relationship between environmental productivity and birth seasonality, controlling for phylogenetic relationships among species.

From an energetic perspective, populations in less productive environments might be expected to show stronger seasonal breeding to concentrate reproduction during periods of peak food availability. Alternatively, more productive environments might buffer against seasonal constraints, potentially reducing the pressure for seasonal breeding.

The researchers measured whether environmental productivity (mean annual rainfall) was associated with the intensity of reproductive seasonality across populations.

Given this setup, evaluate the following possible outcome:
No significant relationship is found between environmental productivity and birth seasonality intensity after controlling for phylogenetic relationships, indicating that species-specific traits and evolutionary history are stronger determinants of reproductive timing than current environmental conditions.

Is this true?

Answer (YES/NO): NO